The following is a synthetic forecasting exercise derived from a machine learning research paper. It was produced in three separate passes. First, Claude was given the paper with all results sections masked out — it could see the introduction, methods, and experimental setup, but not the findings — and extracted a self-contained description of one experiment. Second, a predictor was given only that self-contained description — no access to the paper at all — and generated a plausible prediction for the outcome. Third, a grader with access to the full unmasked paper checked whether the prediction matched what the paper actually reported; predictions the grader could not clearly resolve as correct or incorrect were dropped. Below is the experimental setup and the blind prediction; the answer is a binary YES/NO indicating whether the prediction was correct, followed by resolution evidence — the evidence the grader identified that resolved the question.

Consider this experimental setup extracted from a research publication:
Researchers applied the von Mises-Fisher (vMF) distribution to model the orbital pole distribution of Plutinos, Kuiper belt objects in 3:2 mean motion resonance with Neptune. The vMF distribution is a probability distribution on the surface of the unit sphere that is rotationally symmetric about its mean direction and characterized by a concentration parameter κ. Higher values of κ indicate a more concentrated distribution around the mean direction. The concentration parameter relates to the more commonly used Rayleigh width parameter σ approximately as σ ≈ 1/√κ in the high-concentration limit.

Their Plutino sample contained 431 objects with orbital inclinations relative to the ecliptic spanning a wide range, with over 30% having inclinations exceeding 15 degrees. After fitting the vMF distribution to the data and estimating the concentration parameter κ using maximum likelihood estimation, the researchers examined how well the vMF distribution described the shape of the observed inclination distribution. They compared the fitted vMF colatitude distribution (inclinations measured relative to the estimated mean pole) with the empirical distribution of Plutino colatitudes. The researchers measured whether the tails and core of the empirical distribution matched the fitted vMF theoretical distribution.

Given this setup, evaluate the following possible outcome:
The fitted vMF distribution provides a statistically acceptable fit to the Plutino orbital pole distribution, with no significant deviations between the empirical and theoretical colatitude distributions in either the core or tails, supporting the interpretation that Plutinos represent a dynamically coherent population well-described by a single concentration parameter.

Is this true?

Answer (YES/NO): NO